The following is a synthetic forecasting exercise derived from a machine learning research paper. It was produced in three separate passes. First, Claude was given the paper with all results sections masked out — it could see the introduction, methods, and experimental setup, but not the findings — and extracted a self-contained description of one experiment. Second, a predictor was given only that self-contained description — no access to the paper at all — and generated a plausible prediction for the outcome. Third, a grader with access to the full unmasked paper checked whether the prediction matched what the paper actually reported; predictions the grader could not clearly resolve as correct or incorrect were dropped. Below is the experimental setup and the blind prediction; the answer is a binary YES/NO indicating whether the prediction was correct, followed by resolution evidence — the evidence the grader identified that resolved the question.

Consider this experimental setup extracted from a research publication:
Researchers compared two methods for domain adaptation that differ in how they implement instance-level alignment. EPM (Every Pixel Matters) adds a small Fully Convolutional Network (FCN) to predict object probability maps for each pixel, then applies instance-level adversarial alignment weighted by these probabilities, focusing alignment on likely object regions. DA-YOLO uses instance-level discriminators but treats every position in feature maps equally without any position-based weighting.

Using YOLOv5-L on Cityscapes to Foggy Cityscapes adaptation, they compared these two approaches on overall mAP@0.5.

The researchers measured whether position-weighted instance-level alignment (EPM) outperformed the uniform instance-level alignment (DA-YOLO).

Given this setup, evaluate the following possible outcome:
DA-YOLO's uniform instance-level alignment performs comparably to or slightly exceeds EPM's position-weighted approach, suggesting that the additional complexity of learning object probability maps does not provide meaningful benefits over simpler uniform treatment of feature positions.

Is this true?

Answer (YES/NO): YES